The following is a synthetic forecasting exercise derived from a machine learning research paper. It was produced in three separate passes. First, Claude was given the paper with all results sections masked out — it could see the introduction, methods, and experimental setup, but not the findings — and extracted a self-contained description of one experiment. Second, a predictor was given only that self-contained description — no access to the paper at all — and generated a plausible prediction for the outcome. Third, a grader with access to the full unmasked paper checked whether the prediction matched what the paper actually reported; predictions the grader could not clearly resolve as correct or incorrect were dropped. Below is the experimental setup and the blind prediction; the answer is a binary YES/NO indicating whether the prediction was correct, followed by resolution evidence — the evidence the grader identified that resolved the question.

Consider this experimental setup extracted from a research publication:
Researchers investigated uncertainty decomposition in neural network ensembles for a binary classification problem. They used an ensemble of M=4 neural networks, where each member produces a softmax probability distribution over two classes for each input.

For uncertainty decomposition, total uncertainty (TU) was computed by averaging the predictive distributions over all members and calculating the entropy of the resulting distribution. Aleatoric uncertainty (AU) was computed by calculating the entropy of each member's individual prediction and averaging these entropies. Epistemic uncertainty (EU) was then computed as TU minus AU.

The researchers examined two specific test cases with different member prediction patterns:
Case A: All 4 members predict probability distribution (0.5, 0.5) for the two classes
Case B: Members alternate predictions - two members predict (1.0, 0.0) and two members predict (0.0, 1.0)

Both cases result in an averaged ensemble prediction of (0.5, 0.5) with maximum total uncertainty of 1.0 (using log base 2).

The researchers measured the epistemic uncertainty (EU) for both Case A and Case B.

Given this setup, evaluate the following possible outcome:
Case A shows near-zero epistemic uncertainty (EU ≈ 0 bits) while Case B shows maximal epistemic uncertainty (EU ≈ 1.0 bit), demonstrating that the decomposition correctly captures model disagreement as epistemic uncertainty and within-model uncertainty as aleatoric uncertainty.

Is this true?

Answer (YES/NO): YES